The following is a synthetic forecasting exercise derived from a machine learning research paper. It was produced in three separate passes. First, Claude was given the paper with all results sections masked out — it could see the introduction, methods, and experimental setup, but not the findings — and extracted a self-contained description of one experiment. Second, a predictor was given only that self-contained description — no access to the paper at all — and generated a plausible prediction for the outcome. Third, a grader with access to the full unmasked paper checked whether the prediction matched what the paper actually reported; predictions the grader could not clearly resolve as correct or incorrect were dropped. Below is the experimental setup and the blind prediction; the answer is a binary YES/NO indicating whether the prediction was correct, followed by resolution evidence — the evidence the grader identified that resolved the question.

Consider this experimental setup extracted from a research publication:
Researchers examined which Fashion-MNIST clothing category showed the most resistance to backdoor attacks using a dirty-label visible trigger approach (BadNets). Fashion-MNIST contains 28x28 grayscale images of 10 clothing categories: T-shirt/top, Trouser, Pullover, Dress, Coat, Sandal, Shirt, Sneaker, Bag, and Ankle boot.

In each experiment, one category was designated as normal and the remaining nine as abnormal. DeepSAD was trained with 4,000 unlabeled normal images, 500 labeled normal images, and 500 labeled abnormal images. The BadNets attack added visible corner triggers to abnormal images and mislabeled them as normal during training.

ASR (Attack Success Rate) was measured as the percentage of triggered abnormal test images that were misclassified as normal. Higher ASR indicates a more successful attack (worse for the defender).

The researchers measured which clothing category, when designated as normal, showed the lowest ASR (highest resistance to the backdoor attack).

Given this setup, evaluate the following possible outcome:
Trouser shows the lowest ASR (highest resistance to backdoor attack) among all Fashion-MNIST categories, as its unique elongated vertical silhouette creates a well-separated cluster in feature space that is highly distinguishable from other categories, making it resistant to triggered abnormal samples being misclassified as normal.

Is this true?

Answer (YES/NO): YES